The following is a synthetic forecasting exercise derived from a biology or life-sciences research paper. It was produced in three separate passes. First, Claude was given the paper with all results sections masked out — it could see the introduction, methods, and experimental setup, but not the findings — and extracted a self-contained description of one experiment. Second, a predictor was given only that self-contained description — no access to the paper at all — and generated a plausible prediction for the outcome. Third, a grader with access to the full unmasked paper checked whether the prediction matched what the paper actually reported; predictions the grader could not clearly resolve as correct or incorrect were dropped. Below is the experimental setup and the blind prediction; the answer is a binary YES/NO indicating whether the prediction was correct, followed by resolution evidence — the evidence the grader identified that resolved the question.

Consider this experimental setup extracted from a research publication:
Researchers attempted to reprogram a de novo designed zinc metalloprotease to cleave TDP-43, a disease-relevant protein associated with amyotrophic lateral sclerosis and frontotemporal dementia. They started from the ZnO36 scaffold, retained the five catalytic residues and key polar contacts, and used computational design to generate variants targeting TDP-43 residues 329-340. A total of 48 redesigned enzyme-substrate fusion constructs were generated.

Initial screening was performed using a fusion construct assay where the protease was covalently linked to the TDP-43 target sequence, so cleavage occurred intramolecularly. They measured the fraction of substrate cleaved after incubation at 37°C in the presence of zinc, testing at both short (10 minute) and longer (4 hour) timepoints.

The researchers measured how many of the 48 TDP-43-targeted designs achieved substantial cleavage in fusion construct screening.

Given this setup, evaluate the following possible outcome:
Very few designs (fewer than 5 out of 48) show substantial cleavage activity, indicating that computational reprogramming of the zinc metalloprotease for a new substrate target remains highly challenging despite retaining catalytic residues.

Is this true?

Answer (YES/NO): NO